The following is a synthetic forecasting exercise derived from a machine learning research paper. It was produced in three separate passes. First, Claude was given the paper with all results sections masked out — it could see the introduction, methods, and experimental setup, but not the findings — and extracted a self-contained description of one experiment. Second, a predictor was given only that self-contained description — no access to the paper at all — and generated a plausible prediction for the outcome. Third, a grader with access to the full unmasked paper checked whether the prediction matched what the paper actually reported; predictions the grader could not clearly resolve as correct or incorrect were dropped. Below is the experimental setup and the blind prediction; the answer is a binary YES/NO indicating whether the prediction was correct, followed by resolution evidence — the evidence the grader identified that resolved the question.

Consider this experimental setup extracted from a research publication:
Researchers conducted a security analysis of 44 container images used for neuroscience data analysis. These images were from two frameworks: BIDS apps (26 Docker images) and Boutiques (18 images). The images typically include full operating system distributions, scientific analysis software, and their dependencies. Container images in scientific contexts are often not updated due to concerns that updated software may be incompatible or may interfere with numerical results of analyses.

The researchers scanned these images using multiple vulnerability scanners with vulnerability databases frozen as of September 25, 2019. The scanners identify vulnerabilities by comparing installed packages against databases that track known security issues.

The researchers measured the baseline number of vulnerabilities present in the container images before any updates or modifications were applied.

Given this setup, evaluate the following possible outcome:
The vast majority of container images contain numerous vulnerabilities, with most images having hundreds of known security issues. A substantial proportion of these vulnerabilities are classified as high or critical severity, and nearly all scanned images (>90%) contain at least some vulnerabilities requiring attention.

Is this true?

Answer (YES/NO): YES